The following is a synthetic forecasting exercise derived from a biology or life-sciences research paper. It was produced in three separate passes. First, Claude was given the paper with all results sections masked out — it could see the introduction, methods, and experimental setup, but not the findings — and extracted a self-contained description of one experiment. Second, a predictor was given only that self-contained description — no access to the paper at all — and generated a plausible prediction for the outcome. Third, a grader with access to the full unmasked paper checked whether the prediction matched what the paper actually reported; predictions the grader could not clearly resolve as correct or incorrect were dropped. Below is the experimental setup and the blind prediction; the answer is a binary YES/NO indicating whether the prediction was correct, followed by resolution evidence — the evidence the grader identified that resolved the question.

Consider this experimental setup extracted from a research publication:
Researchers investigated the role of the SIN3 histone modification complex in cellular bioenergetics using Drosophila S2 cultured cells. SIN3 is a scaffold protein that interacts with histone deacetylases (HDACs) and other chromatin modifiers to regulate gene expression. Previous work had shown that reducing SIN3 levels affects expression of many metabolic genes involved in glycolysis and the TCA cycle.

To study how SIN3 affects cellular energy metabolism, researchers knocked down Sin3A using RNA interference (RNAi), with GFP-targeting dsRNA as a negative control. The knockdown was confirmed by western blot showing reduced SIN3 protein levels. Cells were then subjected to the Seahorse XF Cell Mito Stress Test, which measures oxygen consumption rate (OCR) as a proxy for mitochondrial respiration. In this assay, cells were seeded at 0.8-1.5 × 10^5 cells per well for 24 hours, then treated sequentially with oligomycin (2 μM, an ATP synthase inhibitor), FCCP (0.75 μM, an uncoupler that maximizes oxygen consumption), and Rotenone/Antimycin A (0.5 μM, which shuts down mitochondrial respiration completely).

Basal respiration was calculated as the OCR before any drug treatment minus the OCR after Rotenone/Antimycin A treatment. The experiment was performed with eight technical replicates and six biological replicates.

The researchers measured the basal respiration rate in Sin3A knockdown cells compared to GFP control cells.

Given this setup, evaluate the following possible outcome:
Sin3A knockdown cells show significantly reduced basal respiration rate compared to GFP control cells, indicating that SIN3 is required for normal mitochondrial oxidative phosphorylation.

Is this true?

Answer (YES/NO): YES